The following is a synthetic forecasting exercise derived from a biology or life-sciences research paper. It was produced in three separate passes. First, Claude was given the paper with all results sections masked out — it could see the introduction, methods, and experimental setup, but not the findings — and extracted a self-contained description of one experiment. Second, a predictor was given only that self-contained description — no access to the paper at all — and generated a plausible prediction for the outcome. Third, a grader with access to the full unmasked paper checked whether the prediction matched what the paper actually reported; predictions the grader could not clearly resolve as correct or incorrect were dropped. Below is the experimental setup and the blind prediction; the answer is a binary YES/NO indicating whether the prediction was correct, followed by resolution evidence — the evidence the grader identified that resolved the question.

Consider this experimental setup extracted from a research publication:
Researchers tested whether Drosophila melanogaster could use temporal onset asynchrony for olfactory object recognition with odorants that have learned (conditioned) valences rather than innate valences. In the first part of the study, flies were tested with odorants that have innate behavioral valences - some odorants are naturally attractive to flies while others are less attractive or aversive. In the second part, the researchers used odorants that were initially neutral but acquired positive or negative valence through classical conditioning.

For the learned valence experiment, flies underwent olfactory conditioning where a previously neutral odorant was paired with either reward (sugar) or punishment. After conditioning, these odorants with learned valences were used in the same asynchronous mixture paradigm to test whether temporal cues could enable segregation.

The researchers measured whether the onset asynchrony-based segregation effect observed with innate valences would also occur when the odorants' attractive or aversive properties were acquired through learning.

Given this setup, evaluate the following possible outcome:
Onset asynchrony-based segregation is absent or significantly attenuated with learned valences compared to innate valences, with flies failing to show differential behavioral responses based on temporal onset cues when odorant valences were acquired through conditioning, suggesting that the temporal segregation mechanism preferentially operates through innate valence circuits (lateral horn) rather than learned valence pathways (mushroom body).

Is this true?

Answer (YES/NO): NO